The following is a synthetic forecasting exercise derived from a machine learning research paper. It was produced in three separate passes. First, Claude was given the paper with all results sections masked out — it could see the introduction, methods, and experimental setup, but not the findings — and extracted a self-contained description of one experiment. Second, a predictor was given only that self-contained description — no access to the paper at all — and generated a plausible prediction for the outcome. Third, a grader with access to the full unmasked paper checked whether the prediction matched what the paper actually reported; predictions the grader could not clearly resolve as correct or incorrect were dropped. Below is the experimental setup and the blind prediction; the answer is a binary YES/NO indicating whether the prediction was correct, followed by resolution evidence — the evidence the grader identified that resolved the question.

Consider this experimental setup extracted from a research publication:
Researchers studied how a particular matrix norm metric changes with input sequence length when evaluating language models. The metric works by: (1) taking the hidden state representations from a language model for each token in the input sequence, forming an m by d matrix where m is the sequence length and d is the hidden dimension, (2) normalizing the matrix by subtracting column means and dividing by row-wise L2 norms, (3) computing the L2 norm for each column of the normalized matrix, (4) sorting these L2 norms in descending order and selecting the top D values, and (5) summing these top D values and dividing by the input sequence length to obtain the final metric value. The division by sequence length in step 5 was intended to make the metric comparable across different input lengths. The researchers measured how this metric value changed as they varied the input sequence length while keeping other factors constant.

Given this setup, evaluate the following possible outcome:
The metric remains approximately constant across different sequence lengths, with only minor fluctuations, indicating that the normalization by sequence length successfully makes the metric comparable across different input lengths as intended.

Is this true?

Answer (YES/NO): NO